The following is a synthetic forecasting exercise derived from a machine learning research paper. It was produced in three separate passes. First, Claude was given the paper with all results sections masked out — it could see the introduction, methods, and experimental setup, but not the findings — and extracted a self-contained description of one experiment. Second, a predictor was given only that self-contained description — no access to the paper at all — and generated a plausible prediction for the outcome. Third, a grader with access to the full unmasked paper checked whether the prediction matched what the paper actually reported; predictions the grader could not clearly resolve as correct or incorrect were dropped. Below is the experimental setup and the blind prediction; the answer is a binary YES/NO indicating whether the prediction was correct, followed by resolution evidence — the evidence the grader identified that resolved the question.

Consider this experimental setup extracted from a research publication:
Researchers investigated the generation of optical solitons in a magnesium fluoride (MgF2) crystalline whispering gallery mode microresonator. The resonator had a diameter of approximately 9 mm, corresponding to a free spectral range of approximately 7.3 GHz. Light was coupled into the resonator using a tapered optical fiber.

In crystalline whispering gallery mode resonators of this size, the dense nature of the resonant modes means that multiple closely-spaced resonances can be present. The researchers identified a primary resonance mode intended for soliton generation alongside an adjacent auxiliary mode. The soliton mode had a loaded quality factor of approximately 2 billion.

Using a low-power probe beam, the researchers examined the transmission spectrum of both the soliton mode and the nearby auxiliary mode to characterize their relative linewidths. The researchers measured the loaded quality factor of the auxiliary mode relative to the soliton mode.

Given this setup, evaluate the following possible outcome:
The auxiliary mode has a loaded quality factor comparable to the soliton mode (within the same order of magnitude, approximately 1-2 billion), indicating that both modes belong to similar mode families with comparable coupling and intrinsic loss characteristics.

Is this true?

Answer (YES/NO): NO